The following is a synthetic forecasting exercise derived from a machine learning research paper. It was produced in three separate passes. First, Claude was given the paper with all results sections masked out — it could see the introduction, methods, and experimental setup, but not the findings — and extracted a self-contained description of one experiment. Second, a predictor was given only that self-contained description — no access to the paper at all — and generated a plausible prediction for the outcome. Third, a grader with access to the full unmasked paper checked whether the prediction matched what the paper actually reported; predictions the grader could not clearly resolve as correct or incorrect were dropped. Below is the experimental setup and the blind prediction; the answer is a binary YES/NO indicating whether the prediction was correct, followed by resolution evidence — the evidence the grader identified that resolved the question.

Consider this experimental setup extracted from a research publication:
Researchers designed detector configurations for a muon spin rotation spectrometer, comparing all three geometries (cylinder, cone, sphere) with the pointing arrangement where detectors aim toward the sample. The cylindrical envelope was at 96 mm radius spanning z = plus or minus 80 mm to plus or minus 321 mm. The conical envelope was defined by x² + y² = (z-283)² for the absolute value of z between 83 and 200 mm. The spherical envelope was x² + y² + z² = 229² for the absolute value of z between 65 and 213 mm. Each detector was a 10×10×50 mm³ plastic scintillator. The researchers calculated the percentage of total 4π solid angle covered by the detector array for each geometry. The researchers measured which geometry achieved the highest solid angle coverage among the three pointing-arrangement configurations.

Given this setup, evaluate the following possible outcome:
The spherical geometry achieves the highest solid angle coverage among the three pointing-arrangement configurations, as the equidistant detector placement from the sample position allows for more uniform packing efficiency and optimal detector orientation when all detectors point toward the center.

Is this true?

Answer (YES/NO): YES